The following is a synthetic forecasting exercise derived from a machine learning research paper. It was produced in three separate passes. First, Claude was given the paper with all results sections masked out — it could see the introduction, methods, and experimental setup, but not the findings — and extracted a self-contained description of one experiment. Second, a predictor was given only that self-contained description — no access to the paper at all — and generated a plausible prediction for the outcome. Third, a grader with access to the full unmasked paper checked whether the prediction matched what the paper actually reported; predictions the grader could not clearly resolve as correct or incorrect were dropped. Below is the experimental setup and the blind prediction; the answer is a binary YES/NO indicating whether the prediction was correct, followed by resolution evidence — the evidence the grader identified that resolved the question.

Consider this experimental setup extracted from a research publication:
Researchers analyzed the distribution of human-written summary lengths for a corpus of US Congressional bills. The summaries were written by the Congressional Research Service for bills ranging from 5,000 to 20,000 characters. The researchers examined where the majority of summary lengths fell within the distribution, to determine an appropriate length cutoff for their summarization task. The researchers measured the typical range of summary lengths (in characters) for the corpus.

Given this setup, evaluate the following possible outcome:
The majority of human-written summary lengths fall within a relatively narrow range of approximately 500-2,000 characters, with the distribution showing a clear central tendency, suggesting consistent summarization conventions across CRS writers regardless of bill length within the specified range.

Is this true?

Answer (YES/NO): NO